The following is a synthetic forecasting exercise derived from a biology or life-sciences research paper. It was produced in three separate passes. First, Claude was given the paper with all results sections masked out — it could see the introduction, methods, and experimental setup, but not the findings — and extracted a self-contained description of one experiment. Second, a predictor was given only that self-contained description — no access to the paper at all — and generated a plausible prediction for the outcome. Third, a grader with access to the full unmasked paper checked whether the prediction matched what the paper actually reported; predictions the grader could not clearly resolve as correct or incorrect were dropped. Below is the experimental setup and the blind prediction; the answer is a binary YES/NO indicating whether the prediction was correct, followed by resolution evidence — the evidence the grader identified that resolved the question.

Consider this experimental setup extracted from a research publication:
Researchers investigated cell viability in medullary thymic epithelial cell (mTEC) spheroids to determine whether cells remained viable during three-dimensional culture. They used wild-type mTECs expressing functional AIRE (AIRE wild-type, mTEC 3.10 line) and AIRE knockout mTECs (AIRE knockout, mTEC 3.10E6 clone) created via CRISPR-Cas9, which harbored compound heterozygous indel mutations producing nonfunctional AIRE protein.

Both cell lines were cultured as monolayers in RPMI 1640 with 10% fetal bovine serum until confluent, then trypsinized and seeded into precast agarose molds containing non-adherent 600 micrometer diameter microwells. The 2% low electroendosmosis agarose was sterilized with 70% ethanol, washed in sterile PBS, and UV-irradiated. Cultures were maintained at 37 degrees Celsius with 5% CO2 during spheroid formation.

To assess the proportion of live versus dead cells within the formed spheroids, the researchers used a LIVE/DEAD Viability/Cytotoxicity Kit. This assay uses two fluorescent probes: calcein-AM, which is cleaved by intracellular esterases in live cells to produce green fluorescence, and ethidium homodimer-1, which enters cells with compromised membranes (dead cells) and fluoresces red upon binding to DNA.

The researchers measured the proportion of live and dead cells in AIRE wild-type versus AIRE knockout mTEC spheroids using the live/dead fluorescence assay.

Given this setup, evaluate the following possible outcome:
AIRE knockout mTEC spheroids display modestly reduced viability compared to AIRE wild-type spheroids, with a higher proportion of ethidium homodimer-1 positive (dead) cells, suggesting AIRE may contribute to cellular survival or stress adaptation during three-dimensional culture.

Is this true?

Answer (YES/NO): YES